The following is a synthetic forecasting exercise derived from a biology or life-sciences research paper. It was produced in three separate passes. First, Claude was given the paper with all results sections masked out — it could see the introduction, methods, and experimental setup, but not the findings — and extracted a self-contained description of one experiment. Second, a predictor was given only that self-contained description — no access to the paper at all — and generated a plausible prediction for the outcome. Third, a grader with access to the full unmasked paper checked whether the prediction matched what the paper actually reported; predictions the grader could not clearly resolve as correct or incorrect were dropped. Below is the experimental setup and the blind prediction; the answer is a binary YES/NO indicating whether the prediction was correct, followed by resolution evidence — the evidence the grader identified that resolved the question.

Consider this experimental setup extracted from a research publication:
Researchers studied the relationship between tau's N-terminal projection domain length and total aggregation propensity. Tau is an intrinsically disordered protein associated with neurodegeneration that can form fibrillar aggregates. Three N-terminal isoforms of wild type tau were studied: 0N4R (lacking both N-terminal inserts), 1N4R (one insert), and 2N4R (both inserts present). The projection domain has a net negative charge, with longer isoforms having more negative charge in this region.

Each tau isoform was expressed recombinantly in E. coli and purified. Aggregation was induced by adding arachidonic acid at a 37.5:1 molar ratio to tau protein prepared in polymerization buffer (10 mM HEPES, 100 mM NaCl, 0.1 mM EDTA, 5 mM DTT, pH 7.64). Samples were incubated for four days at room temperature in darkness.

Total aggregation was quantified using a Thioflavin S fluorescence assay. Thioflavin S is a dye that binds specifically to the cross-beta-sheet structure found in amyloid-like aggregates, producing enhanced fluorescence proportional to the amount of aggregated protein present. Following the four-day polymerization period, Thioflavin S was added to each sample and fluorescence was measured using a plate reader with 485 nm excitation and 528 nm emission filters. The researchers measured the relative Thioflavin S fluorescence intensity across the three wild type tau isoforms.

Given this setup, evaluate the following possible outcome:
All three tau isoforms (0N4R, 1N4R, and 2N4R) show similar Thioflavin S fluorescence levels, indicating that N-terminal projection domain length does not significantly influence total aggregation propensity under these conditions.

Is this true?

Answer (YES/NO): NO